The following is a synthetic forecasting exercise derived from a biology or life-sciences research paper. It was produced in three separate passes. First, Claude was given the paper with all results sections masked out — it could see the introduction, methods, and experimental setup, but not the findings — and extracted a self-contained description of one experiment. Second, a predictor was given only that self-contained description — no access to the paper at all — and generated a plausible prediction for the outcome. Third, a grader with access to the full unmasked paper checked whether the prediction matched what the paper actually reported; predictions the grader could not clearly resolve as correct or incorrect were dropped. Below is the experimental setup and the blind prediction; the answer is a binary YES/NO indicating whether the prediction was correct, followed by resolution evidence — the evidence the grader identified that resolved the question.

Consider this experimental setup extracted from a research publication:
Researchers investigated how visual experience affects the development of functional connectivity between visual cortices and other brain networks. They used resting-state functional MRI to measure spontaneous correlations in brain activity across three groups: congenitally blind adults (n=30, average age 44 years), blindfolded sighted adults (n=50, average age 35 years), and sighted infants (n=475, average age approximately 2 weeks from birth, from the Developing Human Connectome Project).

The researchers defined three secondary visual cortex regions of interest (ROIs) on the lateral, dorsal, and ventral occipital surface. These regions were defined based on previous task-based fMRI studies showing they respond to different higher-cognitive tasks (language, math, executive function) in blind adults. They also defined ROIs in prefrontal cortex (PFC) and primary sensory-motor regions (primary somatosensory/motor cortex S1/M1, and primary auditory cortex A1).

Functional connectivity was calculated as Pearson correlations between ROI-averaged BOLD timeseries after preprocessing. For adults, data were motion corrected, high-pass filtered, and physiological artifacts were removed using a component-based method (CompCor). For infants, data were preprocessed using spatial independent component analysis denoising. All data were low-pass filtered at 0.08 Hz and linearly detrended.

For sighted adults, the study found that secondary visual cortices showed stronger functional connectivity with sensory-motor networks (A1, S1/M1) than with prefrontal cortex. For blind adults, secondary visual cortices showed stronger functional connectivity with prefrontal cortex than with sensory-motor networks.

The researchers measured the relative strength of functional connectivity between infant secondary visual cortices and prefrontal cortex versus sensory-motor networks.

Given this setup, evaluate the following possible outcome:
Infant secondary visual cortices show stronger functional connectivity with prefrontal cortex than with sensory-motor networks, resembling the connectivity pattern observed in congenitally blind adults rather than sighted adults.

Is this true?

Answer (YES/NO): YES